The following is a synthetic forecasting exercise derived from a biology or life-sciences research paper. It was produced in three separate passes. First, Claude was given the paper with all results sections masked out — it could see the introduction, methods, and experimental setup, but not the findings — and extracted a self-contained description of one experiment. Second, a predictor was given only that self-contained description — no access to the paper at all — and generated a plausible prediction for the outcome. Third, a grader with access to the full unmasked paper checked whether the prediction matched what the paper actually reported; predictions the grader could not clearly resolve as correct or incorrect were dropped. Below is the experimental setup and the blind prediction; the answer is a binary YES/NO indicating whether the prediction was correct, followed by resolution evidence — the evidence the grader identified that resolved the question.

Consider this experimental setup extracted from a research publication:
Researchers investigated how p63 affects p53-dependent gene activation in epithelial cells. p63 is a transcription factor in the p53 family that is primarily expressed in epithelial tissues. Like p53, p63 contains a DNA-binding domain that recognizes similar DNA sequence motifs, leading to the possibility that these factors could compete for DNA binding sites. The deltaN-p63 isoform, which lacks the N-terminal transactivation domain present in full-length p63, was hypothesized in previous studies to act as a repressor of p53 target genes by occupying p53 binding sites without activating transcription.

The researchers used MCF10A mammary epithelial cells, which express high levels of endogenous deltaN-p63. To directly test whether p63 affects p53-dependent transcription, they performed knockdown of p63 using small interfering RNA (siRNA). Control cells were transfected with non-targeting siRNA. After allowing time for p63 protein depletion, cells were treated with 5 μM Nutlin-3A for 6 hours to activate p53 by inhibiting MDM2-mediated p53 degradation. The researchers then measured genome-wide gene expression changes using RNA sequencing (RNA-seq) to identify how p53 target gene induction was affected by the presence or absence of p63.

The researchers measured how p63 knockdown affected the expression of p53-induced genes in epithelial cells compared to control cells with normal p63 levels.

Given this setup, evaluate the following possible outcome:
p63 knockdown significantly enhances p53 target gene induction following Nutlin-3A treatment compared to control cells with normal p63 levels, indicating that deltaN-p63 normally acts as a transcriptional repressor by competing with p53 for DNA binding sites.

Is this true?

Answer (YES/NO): NO